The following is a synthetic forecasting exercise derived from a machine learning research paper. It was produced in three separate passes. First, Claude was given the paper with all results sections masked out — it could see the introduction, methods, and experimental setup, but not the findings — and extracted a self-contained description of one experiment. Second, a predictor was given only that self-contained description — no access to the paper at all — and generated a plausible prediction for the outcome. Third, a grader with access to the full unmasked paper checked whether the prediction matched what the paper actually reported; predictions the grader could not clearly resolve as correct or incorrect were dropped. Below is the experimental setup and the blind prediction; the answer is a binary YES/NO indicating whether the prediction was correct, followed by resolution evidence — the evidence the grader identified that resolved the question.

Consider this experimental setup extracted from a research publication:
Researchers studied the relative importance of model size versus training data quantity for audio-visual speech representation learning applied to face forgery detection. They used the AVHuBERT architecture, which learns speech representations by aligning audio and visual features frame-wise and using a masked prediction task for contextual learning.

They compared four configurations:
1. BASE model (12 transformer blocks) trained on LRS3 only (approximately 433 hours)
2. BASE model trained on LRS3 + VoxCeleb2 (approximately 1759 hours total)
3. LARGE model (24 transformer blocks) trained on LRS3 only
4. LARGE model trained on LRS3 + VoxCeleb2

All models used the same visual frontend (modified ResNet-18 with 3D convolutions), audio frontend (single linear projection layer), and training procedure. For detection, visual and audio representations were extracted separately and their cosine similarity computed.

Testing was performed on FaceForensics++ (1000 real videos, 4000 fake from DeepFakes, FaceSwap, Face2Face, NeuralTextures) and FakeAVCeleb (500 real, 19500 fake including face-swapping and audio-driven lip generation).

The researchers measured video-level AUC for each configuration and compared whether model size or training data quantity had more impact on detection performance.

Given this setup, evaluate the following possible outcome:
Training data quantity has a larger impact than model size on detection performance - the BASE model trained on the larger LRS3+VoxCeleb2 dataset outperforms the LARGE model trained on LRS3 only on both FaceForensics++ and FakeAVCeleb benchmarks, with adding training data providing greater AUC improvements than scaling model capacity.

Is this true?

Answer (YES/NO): YES